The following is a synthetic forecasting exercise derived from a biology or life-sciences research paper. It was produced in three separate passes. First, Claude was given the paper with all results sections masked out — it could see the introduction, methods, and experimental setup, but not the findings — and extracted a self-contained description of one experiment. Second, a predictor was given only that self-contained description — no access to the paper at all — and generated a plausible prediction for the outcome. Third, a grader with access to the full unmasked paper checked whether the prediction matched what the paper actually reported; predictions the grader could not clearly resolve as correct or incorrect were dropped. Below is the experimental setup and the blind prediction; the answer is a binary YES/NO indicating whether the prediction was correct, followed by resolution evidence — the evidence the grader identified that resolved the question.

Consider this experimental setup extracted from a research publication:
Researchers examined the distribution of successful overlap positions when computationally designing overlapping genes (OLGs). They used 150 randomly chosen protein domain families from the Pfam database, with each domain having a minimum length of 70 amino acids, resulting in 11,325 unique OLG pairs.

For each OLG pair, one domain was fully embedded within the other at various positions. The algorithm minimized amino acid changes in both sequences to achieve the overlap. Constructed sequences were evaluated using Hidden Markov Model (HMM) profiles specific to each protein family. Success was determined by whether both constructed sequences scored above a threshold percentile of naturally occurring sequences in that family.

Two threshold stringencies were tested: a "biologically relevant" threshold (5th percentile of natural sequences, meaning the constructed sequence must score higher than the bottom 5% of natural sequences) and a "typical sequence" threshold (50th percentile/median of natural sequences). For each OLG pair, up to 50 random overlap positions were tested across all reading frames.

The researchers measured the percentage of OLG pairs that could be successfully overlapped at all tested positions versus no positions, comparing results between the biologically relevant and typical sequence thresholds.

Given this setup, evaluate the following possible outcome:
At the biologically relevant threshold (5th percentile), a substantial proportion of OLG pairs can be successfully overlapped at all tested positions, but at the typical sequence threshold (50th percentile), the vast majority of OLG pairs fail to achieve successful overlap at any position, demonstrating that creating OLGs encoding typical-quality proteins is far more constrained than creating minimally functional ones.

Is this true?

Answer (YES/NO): YES